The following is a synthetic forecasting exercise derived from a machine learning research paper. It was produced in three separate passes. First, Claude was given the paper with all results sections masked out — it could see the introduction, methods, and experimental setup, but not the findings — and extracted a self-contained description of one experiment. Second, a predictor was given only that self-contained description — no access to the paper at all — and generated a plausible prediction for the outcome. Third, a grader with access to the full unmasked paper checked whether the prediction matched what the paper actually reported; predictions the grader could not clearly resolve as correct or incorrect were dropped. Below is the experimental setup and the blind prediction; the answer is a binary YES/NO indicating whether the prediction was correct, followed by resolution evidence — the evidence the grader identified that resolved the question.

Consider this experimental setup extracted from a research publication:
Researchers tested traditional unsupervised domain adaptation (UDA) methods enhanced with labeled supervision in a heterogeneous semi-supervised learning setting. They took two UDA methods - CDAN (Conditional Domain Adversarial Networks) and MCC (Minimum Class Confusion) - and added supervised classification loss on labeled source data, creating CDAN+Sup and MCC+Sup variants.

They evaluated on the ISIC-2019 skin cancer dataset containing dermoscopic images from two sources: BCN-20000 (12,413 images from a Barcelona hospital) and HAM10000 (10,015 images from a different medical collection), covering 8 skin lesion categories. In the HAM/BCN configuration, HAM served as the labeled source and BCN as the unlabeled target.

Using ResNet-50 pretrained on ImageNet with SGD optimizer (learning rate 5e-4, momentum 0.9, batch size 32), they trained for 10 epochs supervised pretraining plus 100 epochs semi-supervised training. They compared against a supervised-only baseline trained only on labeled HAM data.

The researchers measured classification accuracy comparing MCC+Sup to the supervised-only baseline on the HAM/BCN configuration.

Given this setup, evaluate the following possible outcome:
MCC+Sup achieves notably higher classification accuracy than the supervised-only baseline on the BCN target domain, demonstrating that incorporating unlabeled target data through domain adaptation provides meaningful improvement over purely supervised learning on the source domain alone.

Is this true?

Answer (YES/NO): NO